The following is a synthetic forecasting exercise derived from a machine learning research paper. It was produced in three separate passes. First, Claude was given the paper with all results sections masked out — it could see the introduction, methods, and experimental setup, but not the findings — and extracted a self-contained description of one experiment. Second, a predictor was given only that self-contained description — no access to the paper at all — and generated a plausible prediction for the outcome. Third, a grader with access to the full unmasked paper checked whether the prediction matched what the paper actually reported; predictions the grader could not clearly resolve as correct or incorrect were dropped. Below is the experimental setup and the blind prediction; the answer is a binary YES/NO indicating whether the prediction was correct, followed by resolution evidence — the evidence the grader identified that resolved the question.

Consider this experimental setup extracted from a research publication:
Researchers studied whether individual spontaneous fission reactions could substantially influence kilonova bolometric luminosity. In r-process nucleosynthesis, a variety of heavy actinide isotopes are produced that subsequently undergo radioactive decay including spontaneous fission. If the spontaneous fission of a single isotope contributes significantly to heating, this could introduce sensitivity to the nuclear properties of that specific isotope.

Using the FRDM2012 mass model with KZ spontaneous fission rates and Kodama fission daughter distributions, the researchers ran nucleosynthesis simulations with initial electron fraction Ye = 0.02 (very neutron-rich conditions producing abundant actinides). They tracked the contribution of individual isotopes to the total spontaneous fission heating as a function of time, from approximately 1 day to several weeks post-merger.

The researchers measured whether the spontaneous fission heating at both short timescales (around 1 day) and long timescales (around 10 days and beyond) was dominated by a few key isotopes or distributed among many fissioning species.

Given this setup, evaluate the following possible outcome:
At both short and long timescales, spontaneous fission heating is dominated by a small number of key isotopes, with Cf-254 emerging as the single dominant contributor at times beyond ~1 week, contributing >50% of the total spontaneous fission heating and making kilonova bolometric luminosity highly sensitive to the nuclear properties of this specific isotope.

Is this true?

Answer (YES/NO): YES